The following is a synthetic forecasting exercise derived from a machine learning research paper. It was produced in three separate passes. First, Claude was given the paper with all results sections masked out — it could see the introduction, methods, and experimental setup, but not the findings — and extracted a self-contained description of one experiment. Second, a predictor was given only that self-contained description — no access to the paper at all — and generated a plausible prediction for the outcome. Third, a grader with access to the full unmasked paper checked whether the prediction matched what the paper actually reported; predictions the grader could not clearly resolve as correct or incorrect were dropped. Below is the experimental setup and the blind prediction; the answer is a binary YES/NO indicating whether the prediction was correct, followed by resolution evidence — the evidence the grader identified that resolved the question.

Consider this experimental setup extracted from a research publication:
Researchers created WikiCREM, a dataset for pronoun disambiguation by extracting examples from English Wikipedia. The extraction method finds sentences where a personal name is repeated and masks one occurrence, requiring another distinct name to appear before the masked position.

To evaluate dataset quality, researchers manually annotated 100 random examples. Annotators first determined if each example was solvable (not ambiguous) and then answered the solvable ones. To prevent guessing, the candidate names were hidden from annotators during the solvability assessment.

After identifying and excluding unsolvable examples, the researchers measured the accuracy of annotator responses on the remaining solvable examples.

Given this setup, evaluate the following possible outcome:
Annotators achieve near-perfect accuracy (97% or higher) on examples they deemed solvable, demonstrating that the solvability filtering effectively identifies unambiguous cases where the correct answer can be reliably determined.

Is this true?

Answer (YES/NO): NO